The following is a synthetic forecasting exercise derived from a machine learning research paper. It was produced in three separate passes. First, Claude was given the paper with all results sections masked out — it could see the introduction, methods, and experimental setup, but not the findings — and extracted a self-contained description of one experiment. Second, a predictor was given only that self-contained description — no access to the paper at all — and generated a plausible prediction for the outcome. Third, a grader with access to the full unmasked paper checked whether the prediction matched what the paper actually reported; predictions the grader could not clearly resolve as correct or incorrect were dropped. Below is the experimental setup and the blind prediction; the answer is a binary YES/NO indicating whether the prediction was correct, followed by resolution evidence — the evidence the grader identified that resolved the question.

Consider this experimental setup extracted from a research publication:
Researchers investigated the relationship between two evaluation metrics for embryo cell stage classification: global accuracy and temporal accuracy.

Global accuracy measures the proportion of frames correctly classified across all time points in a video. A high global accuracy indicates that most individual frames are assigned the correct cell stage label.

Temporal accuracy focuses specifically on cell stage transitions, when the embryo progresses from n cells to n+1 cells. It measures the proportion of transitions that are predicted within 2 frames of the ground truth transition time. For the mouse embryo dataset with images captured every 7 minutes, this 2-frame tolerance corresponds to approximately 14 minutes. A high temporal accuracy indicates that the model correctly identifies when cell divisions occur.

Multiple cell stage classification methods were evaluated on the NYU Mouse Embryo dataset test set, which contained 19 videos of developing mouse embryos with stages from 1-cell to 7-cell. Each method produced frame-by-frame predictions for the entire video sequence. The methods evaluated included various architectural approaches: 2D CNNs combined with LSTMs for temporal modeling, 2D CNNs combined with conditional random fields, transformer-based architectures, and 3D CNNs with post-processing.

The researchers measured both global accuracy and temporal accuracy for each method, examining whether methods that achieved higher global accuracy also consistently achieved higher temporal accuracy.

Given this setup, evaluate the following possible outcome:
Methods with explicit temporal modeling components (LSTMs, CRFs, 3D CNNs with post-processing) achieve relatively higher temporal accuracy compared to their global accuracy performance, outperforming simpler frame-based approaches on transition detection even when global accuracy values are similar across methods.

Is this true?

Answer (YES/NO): NO